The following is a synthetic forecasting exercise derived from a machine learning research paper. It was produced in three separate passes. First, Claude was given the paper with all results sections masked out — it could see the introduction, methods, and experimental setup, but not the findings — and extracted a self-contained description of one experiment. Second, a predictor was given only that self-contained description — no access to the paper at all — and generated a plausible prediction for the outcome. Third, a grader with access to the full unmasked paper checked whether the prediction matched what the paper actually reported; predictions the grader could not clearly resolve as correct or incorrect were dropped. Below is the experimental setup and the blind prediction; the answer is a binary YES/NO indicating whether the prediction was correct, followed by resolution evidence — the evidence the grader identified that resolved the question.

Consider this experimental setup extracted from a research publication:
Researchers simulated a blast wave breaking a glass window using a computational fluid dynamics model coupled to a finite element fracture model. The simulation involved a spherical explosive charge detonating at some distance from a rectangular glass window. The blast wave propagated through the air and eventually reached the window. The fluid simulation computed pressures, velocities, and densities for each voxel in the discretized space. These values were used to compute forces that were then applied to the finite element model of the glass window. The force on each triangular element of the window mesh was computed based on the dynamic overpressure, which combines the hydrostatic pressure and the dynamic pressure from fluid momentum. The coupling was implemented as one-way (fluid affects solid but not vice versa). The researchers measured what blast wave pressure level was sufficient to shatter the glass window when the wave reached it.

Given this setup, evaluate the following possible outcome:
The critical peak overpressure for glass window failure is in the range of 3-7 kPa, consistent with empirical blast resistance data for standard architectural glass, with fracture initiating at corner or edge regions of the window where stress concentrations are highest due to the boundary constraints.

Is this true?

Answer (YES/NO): NO